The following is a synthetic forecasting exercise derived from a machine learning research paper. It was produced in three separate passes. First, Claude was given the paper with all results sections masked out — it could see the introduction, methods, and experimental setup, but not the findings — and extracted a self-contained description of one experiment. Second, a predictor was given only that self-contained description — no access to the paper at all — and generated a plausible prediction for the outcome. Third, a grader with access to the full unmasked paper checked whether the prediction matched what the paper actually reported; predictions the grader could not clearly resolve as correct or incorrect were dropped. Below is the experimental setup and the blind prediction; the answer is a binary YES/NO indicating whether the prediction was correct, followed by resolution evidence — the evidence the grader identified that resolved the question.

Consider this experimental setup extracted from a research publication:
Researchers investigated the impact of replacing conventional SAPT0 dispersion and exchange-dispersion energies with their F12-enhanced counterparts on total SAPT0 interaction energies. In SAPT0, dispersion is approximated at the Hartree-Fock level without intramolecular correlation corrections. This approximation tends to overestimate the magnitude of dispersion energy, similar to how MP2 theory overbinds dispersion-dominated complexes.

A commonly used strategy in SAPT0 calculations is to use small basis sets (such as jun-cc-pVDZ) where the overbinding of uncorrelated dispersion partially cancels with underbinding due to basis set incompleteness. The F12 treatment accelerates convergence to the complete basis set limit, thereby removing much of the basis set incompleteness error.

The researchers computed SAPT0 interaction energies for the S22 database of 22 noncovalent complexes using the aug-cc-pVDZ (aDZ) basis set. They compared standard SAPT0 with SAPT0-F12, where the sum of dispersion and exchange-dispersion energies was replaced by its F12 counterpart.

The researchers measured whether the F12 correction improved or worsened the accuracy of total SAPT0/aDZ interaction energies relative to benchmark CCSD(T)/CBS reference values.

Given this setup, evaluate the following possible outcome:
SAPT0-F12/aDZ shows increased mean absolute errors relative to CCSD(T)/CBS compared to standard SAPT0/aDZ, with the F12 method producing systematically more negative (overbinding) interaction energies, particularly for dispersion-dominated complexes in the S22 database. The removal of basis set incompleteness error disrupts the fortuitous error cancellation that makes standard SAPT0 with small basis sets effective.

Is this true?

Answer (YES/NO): YES